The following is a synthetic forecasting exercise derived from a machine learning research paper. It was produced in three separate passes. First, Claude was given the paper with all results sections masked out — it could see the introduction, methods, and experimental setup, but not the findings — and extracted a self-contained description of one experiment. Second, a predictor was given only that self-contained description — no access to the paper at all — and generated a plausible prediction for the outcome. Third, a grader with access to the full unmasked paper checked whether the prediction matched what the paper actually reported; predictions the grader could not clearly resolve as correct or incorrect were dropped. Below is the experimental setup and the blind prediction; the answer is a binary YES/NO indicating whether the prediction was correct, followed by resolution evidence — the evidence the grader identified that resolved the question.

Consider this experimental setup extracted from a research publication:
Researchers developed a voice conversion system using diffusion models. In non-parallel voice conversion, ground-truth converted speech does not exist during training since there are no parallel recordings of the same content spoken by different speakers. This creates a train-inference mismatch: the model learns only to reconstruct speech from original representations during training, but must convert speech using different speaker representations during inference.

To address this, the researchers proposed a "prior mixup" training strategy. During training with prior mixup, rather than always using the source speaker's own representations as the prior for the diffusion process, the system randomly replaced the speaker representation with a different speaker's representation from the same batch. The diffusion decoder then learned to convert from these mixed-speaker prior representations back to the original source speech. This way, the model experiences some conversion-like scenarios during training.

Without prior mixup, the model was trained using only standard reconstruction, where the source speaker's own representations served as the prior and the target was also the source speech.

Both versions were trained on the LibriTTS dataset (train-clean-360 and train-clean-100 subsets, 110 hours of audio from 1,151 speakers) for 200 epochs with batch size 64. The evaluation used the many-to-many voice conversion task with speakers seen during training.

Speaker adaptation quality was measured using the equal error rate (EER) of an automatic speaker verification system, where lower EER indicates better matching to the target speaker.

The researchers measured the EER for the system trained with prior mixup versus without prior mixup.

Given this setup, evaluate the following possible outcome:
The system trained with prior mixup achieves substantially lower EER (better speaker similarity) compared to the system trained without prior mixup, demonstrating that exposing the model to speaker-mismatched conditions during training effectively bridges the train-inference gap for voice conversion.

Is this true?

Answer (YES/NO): YES